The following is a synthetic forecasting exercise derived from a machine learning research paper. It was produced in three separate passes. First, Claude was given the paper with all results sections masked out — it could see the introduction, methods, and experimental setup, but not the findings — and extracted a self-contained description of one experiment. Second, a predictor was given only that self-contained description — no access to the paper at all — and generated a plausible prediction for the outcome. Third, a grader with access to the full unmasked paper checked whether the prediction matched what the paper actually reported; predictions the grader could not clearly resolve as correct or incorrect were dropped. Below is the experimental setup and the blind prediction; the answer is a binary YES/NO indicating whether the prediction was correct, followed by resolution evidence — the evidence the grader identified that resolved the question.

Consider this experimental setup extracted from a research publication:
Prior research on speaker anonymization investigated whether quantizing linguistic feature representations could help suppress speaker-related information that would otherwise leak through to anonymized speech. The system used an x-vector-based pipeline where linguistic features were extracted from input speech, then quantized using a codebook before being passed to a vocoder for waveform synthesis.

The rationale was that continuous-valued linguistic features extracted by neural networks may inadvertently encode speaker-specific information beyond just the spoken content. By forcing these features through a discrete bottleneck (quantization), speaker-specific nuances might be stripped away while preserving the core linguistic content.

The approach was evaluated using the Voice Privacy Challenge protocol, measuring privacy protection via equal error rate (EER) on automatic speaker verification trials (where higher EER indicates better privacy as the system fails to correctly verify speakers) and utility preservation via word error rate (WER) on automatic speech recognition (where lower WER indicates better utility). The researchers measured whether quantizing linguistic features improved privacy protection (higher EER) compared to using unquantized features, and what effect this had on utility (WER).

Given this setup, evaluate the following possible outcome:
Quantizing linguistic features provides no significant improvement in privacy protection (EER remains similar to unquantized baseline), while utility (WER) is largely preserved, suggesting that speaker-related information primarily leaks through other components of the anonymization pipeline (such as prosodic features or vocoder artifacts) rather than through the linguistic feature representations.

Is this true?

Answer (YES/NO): NO